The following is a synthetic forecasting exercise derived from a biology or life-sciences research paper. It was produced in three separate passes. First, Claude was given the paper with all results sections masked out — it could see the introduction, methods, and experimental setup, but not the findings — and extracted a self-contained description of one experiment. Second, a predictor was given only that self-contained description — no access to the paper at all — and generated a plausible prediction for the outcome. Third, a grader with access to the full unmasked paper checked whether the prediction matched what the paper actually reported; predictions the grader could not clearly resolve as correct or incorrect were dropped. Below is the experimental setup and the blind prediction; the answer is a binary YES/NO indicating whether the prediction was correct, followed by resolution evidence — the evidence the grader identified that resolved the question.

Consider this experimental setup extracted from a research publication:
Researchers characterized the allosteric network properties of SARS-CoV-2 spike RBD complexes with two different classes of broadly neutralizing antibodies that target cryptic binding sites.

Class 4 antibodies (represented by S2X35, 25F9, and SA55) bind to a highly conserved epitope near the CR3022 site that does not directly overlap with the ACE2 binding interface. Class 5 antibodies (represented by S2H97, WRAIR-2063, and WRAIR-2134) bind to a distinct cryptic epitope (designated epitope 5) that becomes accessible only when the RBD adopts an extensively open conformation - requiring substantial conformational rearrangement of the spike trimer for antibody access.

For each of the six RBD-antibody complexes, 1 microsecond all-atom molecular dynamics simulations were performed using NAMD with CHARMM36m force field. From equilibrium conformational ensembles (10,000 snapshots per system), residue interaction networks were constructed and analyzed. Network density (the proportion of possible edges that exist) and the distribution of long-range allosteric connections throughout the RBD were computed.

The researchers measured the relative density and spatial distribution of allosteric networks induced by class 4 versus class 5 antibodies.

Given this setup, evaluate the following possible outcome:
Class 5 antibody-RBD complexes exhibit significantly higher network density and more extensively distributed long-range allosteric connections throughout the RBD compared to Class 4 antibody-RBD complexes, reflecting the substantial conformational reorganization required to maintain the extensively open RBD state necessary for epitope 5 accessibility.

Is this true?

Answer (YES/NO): YES